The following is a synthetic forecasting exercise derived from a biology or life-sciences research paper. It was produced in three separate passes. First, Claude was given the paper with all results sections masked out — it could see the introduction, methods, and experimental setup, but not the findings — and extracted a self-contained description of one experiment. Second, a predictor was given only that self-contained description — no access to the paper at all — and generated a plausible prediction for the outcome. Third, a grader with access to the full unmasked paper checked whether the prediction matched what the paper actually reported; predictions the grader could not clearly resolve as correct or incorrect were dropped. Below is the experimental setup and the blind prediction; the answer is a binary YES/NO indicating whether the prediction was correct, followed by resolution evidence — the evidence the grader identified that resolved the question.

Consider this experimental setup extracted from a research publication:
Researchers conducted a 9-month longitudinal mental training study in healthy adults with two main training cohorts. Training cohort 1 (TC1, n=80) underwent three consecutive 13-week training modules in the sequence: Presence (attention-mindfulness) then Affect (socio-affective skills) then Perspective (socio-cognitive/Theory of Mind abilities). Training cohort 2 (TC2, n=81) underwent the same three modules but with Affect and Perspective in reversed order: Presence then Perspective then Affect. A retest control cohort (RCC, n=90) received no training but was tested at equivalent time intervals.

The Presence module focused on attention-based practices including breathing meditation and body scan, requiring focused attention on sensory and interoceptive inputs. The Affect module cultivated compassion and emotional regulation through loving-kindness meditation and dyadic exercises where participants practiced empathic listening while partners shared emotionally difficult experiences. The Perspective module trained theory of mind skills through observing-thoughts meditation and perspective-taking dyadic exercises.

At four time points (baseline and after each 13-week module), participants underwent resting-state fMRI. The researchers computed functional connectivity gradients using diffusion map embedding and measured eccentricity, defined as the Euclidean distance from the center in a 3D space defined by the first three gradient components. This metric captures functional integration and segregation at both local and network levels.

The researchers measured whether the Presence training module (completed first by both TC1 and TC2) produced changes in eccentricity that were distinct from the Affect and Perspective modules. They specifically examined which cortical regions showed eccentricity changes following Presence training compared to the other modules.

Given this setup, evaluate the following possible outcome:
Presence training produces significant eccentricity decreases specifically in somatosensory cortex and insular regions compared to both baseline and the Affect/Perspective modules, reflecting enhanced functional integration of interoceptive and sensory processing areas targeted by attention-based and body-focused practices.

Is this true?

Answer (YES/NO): NO